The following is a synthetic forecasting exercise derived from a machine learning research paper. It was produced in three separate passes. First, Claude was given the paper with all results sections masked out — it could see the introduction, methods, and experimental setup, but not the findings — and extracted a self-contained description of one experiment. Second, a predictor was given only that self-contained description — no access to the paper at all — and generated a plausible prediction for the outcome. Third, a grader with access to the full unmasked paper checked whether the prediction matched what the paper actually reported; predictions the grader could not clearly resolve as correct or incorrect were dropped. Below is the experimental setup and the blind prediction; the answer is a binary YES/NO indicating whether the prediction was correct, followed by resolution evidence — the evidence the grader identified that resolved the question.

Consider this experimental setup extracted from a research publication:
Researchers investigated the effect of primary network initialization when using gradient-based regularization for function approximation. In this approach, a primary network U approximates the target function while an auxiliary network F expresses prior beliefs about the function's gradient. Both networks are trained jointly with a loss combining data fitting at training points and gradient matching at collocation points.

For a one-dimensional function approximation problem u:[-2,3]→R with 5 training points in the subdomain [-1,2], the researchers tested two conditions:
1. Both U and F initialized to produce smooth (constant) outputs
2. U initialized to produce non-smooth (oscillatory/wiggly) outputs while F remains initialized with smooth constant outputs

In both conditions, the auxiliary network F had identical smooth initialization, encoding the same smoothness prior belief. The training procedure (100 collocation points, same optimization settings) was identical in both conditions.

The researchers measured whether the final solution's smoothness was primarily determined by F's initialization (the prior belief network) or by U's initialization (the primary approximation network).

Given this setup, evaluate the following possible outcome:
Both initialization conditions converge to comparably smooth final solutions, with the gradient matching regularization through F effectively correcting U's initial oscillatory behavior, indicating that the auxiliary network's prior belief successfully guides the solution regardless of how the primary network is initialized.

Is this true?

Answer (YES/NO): YES